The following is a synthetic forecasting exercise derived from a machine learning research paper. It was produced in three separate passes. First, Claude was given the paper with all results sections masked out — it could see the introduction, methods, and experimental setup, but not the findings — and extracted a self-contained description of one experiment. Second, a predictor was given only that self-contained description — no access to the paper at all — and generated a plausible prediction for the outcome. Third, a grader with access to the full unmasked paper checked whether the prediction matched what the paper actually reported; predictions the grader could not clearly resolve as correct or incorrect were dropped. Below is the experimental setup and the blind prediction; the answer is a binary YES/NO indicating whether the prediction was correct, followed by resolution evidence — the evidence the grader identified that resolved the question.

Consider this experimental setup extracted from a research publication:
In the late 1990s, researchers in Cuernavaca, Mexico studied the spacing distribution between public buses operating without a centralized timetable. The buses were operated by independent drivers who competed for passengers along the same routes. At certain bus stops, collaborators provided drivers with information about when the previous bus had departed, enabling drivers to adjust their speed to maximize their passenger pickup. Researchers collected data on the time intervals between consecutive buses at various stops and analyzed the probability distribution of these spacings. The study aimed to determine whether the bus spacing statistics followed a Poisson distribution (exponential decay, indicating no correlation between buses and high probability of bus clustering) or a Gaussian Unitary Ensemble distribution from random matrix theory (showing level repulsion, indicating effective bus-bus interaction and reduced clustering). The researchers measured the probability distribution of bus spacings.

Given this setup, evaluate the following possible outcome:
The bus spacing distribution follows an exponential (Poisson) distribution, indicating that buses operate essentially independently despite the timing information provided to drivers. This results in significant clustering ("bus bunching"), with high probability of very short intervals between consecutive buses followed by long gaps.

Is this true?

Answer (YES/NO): NO